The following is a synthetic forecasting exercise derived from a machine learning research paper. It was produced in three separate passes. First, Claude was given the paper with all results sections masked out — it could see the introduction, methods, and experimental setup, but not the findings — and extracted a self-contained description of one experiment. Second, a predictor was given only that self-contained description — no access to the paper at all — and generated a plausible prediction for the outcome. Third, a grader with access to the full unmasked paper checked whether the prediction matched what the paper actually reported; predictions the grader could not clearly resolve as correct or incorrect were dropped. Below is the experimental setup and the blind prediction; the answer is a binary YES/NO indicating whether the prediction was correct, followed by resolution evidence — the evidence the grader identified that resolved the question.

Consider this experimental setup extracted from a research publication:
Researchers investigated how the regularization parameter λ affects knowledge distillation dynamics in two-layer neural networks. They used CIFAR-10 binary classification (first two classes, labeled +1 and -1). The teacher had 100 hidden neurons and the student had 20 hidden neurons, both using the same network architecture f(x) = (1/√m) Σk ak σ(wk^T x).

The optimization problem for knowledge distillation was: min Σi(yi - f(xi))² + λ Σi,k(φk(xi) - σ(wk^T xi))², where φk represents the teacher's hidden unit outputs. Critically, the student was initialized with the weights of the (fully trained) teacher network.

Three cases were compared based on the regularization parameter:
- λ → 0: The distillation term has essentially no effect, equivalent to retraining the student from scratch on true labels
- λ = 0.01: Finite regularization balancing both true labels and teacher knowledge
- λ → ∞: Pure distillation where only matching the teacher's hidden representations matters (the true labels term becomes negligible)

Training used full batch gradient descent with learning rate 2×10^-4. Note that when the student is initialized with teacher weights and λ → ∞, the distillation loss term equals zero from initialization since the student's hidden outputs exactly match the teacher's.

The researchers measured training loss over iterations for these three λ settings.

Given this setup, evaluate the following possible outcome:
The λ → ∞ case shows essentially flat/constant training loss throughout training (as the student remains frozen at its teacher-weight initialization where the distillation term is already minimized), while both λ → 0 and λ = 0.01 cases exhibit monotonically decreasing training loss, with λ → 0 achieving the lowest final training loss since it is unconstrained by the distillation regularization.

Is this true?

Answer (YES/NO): NO